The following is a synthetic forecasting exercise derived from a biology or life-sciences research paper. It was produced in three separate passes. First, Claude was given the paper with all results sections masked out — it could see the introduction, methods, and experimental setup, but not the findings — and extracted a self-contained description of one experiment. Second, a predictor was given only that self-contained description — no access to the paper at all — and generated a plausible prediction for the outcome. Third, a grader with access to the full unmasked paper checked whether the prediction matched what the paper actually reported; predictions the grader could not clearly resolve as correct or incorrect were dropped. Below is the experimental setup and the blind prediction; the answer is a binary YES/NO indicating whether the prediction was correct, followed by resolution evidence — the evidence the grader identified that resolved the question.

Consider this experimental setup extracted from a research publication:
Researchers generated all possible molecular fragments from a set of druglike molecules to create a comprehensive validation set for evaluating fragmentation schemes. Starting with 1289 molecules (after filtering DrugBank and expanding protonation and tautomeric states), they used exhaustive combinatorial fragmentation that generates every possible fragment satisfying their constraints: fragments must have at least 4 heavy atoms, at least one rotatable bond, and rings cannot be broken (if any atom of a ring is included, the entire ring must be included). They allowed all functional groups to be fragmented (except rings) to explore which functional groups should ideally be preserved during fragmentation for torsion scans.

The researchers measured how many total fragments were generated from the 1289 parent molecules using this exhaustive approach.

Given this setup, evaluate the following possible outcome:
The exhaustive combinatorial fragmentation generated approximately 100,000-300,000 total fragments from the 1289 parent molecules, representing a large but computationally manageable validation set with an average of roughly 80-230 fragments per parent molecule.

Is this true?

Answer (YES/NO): YES